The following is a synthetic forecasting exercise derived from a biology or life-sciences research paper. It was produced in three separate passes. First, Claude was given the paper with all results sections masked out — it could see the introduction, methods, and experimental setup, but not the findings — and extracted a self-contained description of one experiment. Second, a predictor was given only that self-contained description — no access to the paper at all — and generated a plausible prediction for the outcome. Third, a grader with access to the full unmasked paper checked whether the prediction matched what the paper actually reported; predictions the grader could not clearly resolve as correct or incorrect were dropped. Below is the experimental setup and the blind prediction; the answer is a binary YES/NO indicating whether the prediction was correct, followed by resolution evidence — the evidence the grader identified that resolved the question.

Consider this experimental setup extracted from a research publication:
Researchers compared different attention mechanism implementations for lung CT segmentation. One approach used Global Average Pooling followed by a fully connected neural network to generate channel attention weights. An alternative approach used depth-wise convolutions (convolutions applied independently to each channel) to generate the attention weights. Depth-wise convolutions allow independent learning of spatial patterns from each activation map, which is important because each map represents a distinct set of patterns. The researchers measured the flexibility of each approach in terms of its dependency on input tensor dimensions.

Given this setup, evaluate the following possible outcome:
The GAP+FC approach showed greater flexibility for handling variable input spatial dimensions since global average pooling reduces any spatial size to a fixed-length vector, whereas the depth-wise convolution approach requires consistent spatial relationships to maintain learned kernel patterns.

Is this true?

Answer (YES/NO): NO